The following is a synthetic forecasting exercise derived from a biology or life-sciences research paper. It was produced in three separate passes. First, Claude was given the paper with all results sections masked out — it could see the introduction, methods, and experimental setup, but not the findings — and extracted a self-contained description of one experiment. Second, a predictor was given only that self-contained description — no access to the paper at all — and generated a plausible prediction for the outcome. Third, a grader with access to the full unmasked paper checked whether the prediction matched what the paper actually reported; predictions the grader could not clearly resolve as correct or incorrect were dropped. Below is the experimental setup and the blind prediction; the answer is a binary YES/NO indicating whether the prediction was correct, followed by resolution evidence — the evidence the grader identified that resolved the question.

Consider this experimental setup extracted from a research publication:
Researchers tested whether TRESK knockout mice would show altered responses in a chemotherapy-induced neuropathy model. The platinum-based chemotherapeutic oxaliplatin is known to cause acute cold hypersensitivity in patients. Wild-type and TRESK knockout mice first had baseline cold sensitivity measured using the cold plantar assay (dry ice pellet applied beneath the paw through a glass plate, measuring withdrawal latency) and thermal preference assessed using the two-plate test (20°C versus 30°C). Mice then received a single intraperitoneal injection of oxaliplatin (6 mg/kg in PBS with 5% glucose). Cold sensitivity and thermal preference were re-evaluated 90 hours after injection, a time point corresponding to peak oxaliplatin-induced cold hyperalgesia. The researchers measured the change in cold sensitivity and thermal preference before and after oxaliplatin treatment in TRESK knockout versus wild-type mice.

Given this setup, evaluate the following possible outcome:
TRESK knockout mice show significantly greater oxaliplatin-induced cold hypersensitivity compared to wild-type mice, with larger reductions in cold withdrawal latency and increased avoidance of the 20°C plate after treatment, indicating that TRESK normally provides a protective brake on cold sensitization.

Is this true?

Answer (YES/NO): NO